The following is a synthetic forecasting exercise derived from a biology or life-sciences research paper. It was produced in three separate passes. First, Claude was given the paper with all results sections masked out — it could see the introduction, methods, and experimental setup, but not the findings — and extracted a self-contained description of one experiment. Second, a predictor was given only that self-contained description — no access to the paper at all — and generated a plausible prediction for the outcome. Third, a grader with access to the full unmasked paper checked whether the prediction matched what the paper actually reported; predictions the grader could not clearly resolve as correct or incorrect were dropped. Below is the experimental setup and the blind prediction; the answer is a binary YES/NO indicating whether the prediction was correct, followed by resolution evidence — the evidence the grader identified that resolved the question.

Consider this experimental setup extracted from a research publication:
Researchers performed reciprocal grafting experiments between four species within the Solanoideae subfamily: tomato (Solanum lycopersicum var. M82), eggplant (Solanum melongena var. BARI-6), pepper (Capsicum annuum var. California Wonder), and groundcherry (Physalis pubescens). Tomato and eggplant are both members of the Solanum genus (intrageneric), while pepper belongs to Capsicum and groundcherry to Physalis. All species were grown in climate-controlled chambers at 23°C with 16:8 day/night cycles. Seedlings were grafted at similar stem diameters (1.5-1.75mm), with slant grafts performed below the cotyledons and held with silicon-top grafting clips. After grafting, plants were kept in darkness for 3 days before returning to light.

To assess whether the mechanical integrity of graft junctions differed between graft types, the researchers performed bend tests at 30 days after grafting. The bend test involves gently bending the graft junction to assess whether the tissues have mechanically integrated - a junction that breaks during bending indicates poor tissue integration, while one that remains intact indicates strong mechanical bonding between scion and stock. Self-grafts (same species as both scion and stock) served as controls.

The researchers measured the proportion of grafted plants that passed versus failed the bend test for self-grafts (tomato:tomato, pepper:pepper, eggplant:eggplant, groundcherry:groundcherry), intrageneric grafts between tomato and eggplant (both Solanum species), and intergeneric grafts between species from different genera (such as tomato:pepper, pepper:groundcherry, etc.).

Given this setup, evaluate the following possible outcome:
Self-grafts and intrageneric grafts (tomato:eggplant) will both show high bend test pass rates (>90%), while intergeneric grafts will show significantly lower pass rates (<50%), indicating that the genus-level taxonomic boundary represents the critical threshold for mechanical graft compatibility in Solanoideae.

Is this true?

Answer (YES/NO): NO